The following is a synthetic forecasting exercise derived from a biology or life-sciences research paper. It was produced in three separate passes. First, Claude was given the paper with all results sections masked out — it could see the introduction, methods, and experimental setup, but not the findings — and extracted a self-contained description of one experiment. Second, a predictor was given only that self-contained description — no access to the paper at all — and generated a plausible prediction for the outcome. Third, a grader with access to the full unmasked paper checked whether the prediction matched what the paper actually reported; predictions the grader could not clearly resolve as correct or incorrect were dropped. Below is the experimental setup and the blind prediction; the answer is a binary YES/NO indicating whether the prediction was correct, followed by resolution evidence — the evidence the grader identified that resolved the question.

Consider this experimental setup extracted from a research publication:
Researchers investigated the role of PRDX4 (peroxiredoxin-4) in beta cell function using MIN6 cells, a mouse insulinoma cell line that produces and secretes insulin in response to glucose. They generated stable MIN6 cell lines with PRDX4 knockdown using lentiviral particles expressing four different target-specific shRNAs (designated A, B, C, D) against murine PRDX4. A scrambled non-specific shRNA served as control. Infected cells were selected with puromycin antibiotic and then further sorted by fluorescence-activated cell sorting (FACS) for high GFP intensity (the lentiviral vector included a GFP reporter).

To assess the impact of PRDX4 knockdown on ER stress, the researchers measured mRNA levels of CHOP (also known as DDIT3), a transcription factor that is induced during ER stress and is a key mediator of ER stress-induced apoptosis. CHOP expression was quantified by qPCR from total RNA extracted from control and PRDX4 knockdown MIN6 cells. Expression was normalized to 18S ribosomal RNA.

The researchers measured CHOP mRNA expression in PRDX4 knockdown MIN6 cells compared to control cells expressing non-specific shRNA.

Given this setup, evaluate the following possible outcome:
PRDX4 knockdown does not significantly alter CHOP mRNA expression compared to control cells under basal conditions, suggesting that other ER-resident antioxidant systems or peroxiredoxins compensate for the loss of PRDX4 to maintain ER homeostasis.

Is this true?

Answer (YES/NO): NO